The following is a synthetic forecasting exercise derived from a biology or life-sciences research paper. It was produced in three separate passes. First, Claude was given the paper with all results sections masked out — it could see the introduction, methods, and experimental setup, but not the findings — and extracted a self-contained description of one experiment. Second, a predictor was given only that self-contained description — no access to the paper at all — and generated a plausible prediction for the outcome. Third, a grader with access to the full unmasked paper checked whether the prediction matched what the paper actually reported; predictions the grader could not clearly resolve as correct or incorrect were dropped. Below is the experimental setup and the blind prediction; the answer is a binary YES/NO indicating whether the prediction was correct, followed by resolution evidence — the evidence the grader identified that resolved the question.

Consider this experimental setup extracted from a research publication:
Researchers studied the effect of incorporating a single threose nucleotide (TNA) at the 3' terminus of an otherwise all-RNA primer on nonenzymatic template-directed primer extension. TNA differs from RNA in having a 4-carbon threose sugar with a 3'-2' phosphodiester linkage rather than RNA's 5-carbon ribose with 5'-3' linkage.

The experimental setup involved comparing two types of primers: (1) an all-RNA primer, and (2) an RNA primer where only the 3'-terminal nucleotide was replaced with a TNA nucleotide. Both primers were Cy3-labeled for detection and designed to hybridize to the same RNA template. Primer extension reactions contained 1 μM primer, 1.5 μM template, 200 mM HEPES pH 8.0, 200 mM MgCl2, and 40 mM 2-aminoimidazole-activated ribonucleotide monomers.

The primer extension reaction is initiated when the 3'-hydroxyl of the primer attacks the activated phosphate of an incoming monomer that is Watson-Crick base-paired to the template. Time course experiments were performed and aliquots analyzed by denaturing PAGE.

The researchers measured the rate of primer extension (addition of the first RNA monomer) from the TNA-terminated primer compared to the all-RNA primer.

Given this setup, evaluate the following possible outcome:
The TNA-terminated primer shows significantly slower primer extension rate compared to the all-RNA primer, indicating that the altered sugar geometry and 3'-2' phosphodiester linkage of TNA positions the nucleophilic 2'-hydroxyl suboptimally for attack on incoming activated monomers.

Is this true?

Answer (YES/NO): YES